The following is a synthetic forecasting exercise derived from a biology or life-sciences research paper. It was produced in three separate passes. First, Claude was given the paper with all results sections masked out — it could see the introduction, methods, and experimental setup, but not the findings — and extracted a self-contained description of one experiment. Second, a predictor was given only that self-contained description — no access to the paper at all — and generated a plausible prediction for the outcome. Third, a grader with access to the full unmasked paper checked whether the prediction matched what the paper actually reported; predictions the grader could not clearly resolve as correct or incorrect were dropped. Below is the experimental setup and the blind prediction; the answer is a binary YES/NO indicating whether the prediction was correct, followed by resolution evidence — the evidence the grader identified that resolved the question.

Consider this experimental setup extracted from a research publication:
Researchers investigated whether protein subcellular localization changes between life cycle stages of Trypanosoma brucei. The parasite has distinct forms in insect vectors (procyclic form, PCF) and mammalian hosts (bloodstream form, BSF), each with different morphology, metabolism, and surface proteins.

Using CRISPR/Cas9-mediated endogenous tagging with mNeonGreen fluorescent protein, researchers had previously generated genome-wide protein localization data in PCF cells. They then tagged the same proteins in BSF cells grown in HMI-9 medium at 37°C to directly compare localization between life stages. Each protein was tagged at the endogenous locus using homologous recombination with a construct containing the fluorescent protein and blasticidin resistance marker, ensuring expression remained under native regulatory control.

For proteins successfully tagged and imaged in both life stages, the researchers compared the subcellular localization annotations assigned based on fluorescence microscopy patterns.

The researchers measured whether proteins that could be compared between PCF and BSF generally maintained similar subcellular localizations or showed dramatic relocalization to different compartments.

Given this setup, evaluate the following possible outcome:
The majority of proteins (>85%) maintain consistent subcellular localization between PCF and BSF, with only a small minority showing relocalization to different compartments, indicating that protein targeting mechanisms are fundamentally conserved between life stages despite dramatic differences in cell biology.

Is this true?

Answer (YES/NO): NO